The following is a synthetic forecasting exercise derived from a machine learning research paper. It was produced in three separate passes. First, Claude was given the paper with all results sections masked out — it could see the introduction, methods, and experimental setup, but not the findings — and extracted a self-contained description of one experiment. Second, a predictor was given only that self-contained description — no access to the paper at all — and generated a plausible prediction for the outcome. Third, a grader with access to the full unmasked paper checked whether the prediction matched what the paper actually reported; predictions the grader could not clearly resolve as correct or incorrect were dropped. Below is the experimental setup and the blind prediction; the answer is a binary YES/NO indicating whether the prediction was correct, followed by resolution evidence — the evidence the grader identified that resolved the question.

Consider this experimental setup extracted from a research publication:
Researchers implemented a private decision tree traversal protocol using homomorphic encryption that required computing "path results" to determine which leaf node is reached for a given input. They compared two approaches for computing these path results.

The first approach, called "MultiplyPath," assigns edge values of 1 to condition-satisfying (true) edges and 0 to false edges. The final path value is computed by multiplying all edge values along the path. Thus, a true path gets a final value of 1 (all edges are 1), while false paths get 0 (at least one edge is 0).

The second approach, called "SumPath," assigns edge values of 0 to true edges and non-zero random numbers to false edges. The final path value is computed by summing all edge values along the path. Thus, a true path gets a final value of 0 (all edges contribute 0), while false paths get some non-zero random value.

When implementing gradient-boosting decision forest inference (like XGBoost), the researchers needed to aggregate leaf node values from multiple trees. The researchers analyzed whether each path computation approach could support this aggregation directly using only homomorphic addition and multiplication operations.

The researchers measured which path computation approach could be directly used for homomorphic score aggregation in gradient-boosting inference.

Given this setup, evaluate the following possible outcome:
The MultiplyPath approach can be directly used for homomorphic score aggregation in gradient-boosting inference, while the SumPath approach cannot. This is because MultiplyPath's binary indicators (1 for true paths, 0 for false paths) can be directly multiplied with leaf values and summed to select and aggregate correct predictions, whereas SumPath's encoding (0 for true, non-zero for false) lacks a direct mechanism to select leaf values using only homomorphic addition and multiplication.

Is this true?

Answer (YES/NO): YES